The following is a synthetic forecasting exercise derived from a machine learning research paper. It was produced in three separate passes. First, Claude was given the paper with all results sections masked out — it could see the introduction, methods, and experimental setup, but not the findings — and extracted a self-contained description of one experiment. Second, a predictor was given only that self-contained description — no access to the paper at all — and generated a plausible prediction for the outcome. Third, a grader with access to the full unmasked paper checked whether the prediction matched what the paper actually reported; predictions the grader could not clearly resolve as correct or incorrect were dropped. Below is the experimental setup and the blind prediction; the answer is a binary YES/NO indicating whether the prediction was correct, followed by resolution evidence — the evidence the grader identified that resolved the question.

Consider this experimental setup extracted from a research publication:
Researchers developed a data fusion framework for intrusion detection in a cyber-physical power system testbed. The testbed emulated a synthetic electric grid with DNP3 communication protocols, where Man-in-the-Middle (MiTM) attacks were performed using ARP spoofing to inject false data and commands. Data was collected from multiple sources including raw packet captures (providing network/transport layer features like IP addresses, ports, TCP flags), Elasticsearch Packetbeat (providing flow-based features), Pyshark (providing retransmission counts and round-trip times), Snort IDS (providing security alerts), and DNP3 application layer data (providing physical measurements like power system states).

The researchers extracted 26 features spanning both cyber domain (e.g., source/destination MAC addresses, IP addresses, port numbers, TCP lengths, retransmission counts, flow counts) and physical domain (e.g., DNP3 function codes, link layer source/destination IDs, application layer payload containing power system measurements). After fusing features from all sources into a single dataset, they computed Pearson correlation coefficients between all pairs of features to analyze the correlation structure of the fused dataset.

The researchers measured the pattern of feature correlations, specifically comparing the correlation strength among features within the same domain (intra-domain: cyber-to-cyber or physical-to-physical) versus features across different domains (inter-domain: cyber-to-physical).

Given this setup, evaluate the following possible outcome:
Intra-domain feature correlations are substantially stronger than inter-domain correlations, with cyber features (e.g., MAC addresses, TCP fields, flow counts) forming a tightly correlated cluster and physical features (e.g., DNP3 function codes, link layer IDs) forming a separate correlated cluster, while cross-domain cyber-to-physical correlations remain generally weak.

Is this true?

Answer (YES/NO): YES